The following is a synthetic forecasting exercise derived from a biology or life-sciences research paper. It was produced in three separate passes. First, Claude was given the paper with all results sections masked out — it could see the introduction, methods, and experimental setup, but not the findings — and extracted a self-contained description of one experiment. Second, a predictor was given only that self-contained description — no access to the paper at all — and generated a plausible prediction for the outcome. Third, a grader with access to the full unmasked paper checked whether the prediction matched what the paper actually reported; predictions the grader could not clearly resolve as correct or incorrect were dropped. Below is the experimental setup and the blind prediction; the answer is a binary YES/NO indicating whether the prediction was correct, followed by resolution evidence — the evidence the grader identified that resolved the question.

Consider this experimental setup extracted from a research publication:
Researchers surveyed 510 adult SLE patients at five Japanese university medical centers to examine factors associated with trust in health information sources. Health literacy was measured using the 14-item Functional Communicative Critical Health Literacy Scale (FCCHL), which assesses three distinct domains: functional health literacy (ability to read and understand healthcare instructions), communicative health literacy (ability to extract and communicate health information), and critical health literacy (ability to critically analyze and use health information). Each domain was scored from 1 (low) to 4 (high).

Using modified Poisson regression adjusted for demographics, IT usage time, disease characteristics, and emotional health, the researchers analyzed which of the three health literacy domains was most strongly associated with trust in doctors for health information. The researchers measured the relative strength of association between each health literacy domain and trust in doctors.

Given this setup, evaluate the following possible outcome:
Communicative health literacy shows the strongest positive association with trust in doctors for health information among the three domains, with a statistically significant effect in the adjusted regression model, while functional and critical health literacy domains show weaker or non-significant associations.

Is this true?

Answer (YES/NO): YES